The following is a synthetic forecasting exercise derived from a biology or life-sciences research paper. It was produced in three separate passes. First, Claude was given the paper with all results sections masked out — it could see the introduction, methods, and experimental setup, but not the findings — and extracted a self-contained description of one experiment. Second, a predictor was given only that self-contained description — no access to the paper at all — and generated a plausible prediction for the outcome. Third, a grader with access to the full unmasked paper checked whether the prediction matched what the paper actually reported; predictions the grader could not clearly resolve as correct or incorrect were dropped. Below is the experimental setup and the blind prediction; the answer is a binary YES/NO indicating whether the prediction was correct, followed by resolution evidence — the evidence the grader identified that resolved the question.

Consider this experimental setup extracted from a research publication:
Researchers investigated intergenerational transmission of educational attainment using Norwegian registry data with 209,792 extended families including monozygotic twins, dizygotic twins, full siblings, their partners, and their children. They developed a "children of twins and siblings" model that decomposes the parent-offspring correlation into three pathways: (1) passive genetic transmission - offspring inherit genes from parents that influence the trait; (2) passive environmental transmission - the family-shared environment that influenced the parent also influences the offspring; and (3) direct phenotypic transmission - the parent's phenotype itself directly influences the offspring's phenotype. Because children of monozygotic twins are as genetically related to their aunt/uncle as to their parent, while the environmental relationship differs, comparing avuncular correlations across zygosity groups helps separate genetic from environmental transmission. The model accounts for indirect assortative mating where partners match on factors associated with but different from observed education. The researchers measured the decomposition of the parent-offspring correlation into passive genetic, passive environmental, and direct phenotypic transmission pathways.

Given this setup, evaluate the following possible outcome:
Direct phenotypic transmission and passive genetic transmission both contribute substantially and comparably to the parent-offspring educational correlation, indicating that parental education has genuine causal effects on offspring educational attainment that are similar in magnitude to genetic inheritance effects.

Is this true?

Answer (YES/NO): NO